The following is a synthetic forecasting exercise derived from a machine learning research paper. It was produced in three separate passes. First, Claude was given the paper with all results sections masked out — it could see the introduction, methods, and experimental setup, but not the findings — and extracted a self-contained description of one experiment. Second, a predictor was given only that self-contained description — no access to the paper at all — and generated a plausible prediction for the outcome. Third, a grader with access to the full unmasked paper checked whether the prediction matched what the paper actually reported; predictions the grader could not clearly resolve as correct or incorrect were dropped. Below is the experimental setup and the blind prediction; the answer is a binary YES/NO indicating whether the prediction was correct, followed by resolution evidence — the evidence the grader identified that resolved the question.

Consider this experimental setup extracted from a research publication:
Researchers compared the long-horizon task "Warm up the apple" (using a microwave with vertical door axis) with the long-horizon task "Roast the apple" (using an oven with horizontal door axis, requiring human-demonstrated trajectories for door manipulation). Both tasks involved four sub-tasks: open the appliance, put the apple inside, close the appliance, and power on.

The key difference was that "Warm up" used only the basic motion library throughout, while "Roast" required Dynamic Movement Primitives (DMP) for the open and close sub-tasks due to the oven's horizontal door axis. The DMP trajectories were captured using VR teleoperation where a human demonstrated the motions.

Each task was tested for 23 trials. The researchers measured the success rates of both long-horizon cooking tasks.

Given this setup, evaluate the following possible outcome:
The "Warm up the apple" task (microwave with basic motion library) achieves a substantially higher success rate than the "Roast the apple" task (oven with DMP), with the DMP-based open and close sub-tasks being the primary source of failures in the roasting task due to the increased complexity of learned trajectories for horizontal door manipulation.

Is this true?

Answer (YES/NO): NO